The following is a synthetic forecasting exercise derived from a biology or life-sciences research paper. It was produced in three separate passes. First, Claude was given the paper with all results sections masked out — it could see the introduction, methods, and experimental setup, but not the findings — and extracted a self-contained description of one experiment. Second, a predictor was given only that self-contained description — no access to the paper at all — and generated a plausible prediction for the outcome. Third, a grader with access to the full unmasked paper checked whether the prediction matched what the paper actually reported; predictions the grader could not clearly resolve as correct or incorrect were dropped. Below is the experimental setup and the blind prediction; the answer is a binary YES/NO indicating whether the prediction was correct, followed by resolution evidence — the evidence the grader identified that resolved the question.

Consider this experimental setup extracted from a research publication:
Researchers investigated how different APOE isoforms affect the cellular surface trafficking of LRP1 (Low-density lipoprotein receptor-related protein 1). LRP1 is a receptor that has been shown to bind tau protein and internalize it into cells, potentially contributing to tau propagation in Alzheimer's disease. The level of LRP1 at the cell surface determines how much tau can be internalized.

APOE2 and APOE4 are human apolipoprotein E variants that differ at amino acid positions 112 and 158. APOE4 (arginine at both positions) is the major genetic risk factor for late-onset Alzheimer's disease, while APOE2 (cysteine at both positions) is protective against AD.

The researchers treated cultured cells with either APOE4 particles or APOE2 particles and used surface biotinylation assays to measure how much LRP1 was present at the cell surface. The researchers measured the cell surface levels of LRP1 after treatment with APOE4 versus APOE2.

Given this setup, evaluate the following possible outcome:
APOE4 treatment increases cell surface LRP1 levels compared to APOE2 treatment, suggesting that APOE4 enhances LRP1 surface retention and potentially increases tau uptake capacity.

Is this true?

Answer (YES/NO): YES